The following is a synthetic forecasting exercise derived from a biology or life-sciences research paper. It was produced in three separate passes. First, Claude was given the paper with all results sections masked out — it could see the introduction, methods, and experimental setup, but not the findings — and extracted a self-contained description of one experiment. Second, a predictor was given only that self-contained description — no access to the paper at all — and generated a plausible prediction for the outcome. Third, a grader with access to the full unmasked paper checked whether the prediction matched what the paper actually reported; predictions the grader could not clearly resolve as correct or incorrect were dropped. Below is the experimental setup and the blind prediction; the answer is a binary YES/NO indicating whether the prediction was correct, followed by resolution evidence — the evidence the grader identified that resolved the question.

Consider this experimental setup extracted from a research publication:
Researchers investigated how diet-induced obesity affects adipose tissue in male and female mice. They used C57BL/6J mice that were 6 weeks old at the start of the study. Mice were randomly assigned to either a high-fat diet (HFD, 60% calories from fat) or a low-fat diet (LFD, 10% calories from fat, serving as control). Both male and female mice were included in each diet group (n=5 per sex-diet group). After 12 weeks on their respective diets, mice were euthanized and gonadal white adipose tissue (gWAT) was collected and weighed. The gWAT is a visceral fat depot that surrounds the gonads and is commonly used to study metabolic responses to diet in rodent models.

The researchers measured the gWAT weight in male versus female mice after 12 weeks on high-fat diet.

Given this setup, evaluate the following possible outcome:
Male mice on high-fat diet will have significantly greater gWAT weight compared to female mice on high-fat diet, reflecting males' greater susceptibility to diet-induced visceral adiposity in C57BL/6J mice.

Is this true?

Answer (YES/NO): NO